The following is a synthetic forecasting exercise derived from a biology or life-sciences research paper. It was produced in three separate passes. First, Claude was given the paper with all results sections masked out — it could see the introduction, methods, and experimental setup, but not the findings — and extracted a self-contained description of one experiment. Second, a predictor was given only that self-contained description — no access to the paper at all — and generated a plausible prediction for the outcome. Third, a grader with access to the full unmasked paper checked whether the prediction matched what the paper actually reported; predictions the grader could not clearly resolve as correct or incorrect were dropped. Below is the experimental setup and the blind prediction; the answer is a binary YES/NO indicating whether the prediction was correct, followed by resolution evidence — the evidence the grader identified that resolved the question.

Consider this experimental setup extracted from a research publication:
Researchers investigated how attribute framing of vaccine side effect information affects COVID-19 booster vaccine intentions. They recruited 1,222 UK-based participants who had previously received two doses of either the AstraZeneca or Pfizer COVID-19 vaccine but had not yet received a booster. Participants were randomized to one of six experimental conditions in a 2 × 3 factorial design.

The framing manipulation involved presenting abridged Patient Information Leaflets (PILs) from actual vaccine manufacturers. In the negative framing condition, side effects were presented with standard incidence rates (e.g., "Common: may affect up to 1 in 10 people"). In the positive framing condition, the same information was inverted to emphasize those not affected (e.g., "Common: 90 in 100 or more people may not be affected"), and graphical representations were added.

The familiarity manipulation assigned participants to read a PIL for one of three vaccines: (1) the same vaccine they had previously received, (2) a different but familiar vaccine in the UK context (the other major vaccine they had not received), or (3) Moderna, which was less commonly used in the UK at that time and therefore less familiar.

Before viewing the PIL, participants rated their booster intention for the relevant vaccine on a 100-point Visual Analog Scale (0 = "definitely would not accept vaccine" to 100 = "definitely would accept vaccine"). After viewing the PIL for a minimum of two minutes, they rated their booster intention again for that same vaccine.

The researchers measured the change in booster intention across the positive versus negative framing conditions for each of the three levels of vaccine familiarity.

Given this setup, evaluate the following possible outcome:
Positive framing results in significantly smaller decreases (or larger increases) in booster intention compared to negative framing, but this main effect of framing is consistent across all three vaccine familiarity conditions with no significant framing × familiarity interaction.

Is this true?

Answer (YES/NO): NO